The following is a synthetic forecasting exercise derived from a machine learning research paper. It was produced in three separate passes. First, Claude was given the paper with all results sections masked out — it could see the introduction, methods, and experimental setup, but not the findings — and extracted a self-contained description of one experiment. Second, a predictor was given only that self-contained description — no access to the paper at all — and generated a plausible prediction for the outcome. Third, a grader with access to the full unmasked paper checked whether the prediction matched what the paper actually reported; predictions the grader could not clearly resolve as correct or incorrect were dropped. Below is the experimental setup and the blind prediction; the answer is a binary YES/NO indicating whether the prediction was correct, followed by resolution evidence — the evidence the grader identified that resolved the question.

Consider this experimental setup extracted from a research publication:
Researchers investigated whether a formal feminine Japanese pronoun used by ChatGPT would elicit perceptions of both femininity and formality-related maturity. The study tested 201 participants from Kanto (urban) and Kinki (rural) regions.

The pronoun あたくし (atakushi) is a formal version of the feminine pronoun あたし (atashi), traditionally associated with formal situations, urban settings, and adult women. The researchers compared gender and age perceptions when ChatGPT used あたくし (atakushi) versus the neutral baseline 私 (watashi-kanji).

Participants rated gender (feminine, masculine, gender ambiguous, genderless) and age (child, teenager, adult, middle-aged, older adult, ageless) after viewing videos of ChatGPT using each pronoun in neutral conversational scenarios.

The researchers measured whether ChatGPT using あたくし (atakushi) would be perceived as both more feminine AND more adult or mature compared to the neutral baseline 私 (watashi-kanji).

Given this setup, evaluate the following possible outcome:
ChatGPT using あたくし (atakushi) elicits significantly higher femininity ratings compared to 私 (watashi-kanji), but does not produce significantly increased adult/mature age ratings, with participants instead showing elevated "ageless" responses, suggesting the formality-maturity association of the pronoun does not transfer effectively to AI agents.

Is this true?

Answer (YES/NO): NO